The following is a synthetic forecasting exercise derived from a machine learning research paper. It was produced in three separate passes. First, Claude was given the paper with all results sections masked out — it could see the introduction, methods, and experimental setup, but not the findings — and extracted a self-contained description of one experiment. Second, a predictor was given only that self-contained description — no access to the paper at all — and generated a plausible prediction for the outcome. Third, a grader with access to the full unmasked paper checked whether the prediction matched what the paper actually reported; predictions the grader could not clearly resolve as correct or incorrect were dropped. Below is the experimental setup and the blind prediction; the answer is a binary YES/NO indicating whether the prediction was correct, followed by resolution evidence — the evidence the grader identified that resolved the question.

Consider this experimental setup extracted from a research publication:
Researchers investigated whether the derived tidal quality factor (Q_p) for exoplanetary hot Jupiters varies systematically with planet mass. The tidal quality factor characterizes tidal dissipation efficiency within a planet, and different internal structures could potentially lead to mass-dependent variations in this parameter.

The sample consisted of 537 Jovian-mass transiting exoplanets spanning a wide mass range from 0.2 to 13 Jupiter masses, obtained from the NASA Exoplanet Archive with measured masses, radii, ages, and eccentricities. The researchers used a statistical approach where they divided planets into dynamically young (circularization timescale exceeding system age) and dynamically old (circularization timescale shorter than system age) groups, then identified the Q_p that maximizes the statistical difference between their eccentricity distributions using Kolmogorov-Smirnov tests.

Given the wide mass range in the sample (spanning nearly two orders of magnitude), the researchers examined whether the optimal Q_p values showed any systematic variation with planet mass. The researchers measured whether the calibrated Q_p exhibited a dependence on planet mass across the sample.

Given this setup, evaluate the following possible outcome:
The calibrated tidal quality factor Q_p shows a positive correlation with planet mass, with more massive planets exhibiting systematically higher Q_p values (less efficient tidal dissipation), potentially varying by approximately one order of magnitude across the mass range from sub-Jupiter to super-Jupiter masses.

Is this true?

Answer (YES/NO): NO